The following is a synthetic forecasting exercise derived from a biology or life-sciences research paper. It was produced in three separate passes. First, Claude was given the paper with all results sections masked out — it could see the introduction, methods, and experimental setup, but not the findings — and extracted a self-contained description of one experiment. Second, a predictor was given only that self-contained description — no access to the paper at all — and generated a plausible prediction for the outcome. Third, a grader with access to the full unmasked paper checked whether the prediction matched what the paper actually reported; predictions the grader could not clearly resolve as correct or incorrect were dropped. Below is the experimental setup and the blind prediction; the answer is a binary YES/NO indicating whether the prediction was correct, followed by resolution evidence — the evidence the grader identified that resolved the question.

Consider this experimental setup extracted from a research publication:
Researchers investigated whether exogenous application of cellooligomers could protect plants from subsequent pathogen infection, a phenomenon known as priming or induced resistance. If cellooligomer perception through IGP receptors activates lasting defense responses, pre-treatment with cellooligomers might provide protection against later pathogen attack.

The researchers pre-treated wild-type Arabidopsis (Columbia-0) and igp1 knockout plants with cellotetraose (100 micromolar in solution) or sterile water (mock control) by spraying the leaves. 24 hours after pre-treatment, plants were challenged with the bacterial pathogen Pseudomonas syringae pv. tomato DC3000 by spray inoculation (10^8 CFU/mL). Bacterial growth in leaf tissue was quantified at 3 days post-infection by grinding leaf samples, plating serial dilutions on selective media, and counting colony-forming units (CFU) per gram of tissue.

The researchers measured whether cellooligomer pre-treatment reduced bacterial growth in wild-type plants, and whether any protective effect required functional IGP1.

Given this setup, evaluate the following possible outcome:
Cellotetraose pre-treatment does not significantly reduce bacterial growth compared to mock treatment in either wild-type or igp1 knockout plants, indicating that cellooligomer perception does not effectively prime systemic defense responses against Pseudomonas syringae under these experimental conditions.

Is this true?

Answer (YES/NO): NO